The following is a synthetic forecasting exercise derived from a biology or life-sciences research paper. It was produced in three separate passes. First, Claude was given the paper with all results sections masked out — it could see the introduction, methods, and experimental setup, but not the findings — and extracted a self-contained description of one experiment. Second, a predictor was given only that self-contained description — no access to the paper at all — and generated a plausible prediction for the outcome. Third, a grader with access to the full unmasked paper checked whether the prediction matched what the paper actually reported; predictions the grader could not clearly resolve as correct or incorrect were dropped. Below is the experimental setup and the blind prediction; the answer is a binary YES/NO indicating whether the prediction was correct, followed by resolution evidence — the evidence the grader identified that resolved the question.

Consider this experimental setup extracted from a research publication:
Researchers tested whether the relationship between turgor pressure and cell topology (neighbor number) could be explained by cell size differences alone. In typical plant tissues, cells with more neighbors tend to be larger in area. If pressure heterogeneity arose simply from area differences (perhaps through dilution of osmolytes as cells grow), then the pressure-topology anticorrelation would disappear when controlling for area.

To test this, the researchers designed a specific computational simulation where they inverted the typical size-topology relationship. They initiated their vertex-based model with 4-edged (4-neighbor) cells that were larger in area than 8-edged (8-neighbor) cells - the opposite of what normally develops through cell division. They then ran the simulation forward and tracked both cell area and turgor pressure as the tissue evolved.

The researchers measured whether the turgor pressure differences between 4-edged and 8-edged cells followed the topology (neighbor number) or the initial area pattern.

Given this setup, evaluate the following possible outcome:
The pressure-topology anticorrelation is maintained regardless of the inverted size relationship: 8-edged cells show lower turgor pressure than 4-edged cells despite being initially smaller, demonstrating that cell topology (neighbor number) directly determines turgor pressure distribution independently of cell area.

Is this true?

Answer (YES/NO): YES